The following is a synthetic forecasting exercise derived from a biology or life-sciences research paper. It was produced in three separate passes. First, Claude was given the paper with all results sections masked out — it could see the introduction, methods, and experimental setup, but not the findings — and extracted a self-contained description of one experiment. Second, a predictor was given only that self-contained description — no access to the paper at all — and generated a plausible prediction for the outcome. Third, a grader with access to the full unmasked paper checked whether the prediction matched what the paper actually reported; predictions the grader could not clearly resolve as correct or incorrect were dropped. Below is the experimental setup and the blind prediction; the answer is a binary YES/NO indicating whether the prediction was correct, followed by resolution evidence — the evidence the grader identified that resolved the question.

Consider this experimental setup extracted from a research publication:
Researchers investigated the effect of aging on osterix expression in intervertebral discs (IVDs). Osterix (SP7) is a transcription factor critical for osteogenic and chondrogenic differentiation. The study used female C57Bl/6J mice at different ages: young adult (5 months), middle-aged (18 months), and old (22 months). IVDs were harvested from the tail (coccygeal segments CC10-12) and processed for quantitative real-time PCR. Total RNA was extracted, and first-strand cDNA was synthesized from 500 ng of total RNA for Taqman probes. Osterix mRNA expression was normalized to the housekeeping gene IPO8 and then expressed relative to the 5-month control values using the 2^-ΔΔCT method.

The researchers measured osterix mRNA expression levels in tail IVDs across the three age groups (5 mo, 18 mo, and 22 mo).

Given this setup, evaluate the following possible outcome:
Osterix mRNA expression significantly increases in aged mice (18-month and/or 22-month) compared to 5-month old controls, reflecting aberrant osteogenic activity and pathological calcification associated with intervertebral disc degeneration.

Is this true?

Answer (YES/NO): NO